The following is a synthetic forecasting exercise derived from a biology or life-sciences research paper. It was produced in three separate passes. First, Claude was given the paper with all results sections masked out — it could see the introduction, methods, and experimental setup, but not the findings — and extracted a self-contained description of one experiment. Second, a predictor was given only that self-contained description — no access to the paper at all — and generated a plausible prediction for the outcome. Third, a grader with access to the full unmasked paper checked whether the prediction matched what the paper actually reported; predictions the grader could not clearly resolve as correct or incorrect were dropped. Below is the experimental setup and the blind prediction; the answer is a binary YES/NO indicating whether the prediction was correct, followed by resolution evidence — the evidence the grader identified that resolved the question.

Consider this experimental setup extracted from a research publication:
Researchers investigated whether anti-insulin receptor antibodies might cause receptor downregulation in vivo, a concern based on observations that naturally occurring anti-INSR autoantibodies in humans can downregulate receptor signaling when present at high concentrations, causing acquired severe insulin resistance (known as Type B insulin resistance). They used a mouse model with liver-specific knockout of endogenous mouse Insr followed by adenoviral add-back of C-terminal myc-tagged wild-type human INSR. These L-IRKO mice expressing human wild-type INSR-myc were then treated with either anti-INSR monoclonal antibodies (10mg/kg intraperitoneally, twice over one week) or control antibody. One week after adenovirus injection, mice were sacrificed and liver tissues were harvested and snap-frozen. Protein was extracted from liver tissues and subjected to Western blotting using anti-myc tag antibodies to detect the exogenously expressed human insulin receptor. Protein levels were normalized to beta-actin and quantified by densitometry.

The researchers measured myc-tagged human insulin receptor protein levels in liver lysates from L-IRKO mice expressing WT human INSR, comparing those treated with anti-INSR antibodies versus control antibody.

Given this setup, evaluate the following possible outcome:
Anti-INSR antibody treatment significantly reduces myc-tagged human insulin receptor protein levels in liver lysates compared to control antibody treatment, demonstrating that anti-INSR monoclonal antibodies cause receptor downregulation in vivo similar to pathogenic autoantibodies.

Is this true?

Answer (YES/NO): YES